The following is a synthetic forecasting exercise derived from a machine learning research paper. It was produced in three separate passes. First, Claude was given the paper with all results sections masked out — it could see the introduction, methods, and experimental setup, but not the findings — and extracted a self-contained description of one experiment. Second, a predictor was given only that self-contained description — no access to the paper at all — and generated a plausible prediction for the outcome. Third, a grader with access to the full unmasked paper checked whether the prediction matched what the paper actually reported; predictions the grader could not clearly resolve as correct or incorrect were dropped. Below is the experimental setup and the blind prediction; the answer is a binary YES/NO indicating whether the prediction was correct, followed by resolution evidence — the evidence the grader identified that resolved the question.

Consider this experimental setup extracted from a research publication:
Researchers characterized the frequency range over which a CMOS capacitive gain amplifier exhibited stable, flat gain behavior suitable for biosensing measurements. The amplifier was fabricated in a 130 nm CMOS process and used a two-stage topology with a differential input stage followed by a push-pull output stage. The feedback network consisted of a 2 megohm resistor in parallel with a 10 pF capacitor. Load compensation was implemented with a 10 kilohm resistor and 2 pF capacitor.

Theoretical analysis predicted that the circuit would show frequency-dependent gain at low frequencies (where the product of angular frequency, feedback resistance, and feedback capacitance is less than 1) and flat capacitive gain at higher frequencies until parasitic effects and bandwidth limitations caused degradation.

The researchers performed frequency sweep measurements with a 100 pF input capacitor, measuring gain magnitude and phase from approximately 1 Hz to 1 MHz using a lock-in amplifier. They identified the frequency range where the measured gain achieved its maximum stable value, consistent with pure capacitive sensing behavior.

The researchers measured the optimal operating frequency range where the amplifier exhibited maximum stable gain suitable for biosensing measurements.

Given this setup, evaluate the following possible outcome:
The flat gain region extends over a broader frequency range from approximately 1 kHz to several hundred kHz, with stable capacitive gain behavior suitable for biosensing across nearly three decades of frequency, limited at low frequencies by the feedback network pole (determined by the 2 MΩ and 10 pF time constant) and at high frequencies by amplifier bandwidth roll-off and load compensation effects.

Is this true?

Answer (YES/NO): NO